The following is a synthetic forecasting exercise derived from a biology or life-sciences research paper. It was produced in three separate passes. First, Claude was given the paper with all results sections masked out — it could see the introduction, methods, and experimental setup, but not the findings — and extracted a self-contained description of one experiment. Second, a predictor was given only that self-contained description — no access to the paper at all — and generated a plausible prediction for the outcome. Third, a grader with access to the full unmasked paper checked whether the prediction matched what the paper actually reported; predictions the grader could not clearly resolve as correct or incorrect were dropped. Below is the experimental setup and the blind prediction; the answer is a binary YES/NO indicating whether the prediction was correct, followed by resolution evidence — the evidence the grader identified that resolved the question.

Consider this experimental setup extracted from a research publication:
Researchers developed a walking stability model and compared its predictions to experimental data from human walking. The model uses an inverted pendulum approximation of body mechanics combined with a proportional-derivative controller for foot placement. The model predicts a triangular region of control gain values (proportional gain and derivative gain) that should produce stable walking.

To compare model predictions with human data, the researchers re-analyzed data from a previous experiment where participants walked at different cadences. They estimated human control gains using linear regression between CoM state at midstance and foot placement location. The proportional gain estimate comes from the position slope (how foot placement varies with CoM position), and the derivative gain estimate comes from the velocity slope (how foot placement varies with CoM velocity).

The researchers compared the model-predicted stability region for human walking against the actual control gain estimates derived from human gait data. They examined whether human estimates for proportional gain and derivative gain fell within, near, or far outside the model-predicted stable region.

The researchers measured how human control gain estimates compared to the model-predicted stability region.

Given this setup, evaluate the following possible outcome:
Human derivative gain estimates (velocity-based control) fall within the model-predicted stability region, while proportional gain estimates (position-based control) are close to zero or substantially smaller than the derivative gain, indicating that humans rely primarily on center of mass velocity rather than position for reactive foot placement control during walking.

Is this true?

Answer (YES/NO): NO